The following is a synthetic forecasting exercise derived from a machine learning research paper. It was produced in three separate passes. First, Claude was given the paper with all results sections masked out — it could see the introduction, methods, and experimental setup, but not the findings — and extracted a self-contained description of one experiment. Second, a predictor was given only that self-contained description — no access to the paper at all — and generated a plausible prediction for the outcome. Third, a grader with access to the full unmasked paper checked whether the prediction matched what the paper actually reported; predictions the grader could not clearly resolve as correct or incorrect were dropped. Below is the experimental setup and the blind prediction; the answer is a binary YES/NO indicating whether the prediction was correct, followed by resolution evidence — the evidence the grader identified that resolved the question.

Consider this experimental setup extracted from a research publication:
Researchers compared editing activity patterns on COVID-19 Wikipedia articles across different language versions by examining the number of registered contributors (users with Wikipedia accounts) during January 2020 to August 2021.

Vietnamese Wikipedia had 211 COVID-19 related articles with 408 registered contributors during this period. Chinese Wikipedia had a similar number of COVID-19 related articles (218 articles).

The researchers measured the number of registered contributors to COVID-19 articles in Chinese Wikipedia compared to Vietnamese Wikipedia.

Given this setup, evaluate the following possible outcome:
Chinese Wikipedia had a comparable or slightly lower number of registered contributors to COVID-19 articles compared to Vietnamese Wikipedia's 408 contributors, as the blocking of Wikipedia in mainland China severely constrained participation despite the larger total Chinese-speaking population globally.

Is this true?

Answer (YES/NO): NO